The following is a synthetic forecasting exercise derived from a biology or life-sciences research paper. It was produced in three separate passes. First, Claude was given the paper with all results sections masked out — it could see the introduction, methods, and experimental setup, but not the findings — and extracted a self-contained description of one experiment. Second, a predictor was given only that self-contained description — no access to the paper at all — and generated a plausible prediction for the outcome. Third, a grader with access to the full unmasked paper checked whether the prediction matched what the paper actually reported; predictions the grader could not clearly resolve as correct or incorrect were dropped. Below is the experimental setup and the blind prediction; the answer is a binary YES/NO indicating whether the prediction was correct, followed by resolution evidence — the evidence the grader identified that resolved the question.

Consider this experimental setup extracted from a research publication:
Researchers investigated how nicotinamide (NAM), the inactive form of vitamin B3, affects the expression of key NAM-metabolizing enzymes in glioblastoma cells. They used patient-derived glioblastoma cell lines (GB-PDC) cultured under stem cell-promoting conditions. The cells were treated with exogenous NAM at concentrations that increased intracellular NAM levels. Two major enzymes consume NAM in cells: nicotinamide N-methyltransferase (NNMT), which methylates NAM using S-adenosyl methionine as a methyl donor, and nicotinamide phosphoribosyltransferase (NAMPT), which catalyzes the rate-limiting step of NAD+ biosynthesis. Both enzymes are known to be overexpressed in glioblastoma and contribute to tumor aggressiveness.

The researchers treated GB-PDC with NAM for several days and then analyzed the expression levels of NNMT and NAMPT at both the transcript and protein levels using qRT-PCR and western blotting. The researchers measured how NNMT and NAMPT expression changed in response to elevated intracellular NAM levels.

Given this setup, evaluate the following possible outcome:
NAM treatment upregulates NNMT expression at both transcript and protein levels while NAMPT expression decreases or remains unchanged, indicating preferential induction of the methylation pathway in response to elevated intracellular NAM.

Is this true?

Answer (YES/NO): NO